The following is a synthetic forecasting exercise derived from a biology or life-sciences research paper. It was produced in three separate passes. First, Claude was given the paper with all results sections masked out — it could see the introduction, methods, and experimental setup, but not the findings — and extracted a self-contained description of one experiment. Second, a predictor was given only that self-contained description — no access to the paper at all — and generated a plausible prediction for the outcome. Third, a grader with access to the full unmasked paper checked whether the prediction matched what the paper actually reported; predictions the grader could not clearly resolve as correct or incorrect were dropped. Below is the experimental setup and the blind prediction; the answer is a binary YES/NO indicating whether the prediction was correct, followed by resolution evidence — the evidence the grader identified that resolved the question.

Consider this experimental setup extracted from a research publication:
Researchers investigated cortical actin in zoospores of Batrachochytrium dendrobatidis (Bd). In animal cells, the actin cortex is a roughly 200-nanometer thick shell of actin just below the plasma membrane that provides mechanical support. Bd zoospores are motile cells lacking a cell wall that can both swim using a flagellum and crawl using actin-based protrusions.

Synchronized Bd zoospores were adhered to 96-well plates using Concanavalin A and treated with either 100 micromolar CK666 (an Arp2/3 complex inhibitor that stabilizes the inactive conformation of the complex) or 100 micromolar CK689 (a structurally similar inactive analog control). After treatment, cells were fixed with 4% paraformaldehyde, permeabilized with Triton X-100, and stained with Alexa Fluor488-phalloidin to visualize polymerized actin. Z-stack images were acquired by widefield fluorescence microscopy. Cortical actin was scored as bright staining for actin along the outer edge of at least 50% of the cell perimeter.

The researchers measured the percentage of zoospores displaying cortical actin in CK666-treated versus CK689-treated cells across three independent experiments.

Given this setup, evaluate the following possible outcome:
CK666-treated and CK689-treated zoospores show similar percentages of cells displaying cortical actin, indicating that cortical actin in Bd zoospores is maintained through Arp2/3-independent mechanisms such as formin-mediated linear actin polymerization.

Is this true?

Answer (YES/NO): NO